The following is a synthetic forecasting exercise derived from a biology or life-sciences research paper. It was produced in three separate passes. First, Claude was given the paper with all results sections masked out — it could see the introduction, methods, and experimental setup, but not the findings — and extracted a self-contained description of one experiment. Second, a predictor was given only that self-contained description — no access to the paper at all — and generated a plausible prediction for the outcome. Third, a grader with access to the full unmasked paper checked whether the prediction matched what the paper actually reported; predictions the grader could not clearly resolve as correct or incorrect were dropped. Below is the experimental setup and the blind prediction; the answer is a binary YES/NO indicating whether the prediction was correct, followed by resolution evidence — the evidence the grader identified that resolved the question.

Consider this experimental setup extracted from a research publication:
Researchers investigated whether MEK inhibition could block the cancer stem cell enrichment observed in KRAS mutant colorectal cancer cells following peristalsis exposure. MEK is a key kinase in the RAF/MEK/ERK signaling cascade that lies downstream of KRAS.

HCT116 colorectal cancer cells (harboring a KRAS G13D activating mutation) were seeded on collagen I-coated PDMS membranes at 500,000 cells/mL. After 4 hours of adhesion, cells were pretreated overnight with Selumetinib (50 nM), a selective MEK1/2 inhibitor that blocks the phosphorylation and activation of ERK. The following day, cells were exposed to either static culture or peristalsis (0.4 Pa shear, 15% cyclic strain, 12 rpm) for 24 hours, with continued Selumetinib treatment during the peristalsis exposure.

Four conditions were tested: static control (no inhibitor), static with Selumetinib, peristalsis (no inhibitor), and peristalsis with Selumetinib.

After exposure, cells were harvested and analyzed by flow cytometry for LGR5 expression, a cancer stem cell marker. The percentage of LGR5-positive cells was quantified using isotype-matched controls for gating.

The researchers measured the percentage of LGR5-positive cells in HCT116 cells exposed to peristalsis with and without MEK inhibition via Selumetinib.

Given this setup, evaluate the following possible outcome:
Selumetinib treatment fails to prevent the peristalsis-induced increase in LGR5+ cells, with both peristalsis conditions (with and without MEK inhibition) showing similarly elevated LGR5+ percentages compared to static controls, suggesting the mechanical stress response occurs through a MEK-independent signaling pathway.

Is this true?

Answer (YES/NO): NO